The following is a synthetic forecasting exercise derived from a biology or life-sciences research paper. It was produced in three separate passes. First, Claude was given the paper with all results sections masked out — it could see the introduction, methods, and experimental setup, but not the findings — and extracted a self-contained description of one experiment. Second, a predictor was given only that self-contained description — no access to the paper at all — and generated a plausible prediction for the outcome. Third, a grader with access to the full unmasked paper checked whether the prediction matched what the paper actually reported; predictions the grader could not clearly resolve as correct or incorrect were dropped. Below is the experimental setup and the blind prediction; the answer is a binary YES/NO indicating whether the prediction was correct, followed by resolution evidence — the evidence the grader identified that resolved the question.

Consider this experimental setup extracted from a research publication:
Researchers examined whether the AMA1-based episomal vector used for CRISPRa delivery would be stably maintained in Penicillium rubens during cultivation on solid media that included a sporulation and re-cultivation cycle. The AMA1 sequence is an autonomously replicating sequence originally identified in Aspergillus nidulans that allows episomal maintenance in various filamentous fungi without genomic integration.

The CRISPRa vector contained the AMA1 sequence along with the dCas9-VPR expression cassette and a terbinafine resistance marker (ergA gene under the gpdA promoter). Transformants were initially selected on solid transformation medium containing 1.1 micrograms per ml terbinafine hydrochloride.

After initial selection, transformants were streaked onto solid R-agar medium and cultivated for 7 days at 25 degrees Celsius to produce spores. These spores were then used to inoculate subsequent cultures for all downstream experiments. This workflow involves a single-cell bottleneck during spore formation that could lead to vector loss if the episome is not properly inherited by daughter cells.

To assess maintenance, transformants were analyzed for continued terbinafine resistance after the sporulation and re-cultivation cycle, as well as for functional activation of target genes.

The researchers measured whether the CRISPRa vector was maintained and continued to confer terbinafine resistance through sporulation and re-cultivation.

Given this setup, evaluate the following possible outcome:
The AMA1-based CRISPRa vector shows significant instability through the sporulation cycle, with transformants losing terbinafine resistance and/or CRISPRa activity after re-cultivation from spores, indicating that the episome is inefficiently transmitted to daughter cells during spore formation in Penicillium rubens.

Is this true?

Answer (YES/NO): NO